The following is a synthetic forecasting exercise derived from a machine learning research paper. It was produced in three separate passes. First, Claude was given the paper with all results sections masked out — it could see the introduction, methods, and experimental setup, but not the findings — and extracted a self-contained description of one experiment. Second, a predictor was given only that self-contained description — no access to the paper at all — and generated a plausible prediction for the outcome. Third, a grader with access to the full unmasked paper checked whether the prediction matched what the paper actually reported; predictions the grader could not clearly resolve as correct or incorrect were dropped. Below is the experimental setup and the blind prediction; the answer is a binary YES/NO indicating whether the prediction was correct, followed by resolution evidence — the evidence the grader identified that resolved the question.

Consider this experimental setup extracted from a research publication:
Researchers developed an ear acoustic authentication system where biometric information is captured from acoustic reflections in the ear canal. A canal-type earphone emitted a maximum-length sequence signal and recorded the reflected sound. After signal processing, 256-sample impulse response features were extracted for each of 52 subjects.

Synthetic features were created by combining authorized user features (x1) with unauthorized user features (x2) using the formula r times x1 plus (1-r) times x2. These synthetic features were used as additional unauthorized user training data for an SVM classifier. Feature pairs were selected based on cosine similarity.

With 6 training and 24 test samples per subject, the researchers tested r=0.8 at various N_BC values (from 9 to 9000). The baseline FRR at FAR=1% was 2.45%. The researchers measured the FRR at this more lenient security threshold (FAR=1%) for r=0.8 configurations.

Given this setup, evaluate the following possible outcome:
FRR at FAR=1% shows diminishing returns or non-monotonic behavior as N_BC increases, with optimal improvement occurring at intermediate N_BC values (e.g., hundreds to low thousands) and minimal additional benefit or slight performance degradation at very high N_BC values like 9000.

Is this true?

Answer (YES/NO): NO